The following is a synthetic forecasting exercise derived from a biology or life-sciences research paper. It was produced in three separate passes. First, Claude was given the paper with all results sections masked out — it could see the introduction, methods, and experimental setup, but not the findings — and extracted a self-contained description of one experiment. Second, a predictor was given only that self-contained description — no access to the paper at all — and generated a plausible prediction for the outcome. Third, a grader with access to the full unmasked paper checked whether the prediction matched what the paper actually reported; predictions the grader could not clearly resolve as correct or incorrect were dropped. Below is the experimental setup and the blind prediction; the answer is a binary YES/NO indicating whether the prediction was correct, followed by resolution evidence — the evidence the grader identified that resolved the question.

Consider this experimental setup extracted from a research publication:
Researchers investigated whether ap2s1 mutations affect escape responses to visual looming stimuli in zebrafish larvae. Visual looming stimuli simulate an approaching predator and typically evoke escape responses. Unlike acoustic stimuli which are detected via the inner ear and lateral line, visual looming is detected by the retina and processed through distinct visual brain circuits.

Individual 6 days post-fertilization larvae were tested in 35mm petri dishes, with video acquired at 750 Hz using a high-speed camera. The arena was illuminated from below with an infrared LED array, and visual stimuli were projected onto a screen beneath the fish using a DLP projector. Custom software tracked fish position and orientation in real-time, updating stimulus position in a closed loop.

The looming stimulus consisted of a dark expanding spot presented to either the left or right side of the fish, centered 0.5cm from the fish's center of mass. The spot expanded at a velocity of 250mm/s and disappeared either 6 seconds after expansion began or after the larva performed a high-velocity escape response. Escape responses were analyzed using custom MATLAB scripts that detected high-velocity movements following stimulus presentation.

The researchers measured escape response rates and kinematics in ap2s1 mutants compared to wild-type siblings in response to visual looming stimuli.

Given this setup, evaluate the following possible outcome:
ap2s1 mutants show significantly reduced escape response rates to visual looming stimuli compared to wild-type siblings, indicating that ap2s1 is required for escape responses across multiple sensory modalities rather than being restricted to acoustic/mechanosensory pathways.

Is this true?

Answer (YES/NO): YES